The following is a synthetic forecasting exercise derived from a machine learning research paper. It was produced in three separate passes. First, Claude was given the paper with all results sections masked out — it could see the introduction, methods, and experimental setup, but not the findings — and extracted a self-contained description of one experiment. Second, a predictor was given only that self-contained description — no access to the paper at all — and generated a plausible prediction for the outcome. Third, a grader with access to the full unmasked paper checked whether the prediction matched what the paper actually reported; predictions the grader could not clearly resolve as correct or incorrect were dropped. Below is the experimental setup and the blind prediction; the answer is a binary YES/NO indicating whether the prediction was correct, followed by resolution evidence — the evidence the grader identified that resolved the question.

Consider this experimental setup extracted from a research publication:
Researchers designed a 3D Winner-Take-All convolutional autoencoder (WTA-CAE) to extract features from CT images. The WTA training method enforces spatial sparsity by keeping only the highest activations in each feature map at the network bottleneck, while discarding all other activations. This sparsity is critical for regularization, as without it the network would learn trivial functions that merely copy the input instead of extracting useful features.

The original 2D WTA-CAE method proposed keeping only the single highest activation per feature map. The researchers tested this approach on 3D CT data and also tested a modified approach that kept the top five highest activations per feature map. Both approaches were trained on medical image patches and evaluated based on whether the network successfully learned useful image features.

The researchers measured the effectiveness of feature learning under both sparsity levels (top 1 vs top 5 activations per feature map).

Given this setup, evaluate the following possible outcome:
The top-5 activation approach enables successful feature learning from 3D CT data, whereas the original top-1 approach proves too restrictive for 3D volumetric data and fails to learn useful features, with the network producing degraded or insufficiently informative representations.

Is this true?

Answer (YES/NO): YES